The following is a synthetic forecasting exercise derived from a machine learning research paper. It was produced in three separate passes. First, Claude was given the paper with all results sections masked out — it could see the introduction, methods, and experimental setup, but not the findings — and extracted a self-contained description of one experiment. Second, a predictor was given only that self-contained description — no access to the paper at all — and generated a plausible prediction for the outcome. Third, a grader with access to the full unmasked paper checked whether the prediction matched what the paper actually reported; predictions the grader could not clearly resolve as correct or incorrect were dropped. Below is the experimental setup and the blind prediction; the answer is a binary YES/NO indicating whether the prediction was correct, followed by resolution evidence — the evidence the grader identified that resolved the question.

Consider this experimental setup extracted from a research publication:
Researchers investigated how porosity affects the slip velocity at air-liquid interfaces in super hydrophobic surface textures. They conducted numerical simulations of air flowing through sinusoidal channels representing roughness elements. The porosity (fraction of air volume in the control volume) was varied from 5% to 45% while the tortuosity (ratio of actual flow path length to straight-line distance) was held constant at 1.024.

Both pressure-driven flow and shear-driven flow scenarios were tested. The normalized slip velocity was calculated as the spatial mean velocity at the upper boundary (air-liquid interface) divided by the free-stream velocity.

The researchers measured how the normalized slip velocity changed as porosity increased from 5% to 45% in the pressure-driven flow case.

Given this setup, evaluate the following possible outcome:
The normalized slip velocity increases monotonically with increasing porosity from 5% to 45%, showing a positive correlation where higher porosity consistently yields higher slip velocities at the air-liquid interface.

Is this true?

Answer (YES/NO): YES